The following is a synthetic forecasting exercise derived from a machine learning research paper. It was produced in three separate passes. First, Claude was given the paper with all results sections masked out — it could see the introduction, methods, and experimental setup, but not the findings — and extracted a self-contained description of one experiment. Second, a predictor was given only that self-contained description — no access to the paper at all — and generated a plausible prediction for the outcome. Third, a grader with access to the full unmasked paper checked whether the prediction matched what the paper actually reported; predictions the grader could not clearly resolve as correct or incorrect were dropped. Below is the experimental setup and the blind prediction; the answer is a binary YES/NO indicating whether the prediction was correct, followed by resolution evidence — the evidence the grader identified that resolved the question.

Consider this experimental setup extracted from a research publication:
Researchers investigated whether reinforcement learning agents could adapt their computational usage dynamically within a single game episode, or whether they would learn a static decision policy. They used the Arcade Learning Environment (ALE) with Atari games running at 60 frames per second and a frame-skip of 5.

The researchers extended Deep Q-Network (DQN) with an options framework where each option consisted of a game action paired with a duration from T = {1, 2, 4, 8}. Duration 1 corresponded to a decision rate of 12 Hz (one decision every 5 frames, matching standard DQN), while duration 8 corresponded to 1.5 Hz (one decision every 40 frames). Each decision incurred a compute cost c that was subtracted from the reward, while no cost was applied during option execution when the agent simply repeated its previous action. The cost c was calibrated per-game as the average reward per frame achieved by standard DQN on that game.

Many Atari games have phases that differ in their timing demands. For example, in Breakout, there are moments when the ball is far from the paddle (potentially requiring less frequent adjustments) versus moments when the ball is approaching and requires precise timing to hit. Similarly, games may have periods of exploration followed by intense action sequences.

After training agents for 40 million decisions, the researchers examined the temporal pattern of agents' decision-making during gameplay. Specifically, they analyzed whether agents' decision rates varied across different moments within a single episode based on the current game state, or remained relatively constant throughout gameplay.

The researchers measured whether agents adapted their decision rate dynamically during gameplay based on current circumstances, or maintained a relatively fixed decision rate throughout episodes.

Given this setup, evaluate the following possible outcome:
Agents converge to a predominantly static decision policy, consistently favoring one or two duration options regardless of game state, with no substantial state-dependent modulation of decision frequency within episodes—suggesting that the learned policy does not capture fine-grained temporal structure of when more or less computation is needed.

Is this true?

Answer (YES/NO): NO